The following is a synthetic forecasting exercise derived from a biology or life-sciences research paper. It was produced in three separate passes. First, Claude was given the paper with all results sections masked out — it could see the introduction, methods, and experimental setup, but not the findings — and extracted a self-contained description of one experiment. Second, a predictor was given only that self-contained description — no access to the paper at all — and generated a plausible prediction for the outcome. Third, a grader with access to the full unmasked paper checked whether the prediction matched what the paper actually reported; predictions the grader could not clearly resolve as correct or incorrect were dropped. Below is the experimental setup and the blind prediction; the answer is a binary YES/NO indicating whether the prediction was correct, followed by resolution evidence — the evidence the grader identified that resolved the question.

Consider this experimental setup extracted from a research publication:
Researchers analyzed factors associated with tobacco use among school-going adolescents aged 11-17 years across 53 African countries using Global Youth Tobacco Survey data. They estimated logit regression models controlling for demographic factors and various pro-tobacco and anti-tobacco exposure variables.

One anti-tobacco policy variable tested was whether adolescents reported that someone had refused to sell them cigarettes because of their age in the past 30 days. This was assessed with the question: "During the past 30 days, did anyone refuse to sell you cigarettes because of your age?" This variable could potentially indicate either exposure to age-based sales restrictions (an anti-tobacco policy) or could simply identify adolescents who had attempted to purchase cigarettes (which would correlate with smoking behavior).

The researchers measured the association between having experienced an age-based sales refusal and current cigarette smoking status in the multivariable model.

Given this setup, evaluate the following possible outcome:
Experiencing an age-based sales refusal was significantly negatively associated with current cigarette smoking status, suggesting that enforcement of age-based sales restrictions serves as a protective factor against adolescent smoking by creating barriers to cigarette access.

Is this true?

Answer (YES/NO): NO